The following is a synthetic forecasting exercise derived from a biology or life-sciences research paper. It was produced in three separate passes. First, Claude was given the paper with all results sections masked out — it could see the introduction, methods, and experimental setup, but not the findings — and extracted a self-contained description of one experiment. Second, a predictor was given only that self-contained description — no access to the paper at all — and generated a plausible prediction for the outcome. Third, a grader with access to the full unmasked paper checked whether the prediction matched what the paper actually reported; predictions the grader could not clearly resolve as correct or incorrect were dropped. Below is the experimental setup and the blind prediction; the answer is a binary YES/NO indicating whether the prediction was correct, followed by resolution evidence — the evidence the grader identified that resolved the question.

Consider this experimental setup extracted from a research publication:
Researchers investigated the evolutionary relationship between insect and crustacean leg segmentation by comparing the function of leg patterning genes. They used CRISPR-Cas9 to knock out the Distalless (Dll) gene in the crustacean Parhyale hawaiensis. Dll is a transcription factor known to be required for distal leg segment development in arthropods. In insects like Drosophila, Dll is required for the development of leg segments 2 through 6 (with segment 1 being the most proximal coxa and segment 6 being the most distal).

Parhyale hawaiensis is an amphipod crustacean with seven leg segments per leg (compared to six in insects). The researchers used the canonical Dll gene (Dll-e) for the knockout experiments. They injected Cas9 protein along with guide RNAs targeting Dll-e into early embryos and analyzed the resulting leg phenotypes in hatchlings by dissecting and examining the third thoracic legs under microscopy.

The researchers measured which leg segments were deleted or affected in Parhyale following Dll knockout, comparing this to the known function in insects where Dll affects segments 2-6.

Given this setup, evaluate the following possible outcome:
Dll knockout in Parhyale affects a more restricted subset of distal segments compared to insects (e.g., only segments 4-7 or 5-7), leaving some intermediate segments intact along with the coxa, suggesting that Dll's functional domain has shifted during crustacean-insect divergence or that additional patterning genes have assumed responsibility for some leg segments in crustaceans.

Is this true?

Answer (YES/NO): NO